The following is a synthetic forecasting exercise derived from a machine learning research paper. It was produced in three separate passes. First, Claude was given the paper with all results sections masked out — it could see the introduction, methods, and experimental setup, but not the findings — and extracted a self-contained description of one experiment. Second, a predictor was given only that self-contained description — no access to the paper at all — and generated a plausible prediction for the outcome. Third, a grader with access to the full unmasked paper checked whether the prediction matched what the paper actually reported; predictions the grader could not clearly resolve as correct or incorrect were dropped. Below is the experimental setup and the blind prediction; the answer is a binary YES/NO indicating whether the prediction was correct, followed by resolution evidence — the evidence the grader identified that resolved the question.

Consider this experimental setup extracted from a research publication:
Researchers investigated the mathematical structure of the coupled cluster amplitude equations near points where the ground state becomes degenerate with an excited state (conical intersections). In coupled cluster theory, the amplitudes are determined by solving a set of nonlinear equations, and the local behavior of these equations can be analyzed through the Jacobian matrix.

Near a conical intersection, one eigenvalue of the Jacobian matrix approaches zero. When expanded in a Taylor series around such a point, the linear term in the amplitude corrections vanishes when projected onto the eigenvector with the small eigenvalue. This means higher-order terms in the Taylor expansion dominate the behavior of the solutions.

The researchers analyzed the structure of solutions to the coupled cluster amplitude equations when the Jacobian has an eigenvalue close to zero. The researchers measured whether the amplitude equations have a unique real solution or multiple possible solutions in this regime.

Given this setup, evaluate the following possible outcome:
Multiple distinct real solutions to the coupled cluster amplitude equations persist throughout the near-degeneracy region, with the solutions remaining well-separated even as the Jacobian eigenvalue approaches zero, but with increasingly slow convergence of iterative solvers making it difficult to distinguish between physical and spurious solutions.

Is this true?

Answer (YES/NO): NO